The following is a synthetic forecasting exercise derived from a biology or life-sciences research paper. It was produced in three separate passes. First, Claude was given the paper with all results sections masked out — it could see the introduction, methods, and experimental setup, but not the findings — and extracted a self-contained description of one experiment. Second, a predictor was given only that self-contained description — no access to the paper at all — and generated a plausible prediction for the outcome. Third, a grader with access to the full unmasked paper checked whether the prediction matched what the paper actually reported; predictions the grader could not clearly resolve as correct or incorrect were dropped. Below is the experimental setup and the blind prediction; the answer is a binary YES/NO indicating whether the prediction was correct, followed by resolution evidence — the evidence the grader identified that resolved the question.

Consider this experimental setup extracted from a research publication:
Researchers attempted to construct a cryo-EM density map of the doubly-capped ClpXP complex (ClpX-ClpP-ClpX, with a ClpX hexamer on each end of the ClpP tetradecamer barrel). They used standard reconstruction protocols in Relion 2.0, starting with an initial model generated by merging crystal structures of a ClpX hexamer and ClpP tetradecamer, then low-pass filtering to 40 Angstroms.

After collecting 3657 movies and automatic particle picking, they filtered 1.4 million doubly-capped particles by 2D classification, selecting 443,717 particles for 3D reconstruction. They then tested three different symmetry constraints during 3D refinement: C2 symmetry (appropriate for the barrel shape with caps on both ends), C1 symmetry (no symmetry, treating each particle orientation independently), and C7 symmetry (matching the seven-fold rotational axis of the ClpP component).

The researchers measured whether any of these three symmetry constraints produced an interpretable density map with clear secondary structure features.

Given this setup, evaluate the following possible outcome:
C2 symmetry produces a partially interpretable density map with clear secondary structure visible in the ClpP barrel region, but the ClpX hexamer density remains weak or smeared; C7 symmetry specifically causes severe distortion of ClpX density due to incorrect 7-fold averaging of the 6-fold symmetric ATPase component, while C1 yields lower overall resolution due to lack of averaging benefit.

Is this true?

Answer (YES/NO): NO